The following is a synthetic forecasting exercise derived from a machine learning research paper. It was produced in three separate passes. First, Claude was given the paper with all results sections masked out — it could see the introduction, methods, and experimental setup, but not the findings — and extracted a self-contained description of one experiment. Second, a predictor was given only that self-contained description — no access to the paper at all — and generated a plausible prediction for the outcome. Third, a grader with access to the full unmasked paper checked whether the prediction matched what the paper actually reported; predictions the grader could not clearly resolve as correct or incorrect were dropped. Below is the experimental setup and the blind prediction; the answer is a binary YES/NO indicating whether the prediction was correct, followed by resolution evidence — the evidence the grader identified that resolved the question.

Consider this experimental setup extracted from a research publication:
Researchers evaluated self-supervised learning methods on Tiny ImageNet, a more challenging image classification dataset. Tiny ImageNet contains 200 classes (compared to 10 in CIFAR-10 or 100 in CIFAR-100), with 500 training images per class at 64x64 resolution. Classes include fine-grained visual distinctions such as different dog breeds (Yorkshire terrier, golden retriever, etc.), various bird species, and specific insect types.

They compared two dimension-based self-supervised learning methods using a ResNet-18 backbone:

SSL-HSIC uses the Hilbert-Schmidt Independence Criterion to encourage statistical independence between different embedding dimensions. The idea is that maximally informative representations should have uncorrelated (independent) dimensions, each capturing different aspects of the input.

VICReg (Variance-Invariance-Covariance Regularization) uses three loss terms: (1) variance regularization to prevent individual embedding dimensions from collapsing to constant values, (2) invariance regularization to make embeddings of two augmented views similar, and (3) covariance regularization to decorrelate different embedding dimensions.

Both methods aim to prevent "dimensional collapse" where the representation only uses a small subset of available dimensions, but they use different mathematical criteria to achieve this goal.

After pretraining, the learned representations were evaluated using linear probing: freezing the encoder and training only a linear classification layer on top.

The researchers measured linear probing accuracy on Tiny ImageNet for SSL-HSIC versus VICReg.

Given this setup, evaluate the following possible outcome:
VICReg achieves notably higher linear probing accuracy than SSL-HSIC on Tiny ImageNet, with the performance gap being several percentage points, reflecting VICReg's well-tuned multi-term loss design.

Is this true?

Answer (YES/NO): NO